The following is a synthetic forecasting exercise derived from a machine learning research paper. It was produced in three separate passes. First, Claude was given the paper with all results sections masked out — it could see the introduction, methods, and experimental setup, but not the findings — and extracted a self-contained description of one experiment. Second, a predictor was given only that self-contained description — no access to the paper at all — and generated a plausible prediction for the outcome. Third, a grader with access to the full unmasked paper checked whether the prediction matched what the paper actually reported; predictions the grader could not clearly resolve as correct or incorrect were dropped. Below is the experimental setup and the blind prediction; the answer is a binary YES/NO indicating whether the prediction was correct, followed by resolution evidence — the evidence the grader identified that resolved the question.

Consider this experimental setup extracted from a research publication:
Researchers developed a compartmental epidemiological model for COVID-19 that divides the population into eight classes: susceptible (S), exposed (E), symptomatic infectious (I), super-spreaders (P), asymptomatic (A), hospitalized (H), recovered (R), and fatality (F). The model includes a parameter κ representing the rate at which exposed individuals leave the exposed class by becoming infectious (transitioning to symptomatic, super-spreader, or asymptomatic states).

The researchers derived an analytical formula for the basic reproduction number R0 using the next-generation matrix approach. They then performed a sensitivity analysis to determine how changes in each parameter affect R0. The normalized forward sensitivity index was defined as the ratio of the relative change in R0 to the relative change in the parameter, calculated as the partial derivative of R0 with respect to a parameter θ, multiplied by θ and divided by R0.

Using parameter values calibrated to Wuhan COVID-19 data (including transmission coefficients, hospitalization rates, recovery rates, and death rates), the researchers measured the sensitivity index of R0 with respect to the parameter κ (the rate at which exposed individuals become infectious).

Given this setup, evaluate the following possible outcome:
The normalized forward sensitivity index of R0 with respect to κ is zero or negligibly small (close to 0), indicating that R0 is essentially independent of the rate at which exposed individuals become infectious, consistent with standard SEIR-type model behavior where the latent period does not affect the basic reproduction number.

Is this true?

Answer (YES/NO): YES